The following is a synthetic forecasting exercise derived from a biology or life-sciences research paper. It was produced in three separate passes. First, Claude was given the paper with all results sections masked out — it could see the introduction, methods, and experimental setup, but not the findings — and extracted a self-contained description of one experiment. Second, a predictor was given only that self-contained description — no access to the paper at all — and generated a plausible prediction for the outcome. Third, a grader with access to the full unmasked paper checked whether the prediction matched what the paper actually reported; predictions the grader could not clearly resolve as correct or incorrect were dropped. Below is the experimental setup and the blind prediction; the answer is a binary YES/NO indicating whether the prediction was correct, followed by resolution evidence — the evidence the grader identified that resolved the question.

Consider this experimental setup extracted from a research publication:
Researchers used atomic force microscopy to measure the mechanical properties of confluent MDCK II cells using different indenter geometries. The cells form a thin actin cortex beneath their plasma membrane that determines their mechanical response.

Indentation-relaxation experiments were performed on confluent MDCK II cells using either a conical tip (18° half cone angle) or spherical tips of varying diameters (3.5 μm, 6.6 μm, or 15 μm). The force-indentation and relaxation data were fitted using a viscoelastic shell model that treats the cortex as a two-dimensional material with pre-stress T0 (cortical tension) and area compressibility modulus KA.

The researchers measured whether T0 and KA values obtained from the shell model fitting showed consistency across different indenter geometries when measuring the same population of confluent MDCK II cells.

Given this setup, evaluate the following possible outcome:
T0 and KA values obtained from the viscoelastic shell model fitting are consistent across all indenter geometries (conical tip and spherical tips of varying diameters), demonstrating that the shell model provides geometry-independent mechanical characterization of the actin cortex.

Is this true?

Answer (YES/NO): YES